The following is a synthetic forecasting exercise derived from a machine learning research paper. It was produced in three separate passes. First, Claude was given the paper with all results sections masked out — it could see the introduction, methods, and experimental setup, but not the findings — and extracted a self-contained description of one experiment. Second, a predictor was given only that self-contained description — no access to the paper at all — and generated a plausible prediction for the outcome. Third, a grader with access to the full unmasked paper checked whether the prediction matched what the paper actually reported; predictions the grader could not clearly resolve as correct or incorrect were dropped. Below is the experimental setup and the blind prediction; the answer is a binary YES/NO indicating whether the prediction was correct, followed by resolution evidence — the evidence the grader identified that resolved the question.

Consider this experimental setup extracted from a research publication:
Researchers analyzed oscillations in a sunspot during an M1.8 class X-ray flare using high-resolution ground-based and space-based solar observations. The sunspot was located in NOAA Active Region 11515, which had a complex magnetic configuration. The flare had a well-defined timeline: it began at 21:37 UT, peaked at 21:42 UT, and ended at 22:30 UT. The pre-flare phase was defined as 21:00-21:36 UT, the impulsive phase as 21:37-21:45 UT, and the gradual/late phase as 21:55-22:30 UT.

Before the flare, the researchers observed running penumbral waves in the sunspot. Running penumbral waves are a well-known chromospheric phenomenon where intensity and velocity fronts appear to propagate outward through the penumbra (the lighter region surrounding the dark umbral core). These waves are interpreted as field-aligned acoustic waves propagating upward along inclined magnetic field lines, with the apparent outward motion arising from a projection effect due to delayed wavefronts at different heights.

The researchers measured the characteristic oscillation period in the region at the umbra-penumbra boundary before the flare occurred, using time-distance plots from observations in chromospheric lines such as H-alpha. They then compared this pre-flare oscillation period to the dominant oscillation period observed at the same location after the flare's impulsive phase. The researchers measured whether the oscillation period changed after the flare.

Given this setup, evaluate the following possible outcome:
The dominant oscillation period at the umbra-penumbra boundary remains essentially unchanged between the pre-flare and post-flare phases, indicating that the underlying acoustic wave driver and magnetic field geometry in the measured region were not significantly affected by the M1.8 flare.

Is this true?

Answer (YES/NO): NO